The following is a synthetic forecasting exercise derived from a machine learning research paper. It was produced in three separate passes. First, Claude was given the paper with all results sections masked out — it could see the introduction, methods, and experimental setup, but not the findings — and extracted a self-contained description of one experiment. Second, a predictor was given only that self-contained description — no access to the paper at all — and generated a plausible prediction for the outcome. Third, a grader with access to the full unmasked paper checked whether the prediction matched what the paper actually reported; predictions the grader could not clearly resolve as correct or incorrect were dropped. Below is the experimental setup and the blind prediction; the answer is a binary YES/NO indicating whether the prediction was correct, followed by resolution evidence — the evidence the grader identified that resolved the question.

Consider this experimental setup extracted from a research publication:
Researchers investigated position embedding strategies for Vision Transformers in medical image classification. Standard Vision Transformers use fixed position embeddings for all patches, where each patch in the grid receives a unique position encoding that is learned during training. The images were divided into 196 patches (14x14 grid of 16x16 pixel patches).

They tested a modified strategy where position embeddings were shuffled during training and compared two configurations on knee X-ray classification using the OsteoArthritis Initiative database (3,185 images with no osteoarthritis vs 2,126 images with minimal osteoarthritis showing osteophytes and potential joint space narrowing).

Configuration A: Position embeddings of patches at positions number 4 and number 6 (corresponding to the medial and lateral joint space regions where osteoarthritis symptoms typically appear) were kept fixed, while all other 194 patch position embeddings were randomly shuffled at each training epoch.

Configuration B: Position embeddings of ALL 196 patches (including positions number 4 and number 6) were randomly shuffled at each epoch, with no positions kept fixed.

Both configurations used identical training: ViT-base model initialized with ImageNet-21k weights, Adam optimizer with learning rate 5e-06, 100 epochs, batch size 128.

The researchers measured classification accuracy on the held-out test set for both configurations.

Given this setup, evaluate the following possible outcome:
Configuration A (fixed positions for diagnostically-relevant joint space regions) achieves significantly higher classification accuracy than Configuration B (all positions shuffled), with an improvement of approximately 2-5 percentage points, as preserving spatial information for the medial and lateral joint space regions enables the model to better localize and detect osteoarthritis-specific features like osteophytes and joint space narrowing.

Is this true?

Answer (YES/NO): YES